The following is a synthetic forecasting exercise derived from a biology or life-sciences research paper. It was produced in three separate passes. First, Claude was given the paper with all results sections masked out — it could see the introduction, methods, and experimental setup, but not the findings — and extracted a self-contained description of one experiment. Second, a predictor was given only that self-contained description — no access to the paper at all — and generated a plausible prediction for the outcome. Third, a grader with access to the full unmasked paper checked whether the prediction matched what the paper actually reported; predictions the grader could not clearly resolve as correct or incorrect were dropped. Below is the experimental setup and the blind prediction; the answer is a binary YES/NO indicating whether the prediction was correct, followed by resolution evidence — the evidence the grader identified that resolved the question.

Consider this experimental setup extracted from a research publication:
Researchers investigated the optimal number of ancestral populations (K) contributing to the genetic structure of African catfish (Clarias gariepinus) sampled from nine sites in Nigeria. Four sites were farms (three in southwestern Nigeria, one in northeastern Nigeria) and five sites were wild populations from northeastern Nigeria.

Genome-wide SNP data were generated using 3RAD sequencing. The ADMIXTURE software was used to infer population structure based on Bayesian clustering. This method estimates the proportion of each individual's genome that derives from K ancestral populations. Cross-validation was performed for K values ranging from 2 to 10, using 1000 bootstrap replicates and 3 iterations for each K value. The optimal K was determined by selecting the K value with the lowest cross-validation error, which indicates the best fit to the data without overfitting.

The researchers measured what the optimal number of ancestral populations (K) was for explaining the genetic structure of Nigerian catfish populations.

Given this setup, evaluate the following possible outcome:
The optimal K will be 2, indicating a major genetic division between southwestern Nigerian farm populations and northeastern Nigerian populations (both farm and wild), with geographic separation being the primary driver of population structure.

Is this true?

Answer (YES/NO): NO